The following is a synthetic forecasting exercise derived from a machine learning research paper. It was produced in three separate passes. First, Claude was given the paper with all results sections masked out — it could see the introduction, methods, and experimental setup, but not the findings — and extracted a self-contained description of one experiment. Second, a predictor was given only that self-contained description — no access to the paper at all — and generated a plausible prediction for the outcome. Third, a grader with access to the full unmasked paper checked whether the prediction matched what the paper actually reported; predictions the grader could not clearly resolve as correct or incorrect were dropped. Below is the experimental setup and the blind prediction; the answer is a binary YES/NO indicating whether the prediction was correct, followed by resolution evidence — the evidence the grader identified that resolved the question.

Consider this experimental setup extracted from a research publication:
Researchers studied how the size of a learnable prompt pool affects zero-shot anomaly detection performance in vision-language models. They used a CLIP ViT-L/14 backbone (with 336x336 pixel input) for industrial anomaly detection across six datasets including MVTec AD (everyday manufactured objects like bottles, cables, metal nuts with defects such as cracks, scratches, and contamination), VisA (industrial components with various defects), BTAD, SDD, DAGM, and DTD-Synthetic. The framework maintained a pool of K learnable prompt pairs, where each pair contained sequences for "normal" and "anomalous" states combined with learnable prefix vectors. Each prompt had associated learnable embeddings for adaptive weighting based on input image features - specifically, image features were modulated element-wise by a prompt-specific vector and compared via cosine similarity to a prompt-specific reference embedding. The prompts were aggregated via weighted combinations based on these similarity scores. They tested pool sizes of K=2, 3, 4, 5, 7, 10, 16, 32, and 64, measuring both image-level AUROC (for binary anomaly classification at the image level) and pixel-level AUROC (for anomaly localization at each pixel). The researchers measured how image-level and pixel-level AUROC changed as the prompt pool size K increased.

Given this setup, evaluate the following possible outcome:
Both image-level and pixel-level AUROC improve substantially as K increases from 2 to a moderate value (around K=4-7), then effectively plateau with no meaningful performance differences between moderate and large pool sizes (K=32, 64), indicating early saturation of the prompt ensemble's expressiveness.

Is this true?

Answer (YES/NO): NO